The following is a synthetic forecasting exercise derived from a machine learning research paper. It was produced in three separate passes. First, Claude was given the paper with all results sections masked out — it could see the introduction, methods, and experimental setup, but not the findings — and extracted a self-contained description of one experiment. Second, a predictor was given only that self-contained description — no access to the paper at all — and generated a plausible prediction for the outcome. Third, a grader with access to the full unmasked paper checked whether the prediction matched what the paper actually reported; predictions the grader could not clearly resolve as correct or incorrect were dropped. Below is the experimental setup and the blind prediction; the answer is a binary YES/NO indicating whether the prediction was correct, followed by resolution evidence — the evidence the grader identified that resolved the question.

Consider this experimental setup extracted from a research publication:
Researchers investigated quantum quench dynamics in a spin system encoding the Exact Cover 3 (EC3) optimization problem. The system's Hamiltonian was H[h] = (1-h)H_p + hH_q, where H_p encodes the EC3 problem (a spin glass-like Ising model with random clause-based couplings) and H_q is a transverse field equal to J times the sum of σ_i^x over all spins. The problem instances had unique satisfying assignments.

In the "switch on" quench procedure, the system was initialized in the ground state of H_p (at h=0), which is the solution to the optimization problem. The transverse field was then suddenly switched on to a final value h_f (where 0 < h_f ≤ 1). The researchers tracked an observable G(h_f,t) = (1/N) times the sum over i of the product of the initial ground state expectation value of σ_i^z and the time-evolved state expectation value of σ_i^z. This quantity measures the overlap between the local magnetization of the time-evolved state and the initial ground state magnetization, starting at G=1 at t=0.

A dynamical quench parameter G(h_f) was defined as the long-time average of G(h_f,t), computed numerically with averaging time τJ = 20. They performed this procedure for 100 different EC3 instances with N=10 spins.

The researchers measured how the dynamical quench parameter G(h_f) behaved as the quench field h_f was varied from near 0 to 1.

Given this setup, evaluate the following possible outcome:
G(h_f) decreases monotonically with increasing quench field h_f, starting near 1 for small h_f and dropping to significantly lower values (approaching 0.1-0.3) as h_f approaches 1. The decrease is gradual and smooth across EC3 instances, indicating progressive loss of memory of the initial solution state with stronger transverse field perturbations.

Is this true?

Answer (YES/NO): NO